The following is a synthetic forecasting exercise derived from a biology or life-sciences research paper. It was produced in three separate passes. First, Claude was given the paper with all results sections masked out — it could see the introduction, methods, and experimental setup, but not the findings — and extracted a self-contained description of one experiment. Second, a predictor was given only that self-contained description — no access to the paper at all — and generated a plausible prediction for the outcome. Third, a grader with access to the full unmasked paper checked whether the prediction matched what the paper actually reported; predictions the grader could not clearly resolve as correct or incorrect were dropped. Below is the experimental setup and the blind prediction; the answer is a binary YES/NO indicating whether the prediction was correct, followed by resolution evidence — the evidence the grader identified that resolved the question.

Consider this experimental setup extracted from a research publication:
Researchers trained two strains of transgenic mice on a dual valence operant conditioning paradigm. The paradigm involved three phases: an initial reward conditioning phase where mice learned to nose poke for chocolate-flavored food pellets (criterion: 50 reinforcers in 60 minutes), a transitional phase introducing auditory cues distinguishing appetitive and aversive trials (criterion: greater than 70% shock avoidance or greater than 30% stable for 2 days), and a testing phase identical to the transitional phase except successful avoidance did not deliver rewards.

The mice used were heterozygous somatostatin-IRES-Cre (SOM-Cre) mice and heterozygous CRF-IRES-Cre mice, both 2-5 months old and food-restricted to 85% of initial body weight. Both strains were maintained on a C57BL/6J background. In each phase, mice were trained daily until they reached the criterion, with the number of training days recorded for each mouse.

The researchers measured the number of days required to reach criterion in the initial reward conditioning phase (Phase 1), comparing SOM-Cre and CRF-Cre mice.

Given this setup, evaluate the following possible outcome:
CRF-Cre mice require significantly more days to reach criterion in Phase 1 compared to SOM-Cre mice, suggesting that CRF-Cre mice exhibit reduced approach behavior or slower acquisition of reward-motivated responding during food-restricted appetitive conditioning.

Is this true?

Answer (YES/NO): YES